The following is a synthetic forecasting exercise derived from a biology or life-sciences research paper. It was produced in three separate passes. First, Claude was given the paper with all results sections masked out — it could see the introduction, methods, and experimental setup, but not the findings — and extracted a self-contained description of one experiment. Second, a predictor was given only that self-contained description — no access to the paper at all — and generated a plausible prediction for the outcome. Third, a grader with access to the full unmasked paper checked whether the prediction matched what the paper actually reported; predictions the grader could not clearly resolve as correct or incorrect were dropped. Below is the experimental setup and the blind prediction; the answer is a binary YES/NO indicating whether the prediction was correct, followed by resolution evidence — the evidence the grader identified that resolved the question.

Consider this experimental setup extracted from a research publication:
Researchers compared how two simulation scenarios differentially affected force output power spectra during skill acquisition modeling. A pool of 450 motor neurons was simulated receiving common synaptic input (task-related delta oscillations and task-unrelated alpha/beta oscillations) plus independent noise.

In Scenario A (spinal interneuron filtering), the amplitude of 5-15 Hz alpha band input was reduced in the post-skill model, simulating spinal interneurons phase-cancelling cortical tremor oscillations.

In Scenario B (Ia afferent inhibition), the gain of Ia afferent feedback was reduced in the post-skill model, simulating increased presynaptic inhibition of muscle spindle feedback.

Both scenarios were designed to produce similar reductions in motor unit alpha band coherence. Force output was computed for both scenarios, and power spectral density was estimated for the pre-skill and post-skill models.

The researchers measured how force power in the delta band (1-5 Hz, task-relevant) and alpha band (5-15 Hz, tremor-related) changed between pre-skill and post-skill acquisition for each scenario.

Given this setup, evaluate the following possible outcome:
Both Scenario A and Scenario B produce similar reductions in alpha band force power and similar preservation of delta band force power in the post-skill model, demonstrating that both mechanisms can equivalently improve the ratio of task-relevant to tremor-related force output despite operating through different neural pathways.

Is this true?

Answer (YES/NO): NO